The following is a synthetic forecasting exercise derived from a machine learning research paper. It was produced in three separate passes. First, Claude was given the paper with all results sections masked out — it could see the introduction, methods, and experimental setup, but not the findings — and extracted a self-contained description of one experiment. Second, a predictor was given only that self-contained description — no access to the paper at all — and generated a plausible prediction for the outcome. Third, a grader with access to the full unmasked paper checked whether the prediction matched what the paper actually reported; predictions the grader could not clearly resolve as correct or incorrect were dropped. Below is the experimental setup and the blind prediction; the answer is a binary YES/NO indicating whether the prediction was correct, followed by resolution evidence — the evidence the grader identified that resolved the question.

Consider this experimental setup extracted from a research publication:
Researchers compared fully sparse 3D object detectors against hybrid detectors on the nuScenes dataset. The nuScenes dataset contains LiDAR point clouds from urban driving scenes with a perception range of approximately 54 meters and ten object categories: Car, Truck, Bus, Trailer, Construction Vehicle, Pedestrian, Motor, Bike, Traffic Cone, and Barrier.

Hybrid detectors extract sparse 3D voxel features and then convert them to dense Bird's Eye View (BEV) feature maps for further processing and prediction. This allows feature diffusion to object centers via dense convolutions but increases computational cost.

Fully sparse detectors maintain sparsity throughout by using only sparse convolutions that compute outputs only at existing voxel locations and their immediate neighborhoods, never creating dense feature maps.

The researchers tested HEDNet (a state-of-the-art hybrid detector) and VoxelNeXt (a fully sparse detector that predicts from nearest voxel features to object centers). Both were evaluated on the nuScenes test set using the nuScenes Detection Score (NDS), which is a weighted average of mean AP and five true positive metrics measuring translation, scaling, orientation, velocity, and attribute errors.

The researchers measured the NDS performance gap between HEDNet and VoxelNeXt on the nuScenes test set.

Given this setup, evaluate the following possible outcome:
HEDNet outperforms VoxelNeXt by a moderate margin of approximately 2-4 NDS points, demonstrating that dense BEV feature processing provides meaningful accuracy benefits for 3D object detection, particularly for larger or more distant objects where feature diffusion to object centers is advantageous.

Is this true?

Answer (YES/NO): YES